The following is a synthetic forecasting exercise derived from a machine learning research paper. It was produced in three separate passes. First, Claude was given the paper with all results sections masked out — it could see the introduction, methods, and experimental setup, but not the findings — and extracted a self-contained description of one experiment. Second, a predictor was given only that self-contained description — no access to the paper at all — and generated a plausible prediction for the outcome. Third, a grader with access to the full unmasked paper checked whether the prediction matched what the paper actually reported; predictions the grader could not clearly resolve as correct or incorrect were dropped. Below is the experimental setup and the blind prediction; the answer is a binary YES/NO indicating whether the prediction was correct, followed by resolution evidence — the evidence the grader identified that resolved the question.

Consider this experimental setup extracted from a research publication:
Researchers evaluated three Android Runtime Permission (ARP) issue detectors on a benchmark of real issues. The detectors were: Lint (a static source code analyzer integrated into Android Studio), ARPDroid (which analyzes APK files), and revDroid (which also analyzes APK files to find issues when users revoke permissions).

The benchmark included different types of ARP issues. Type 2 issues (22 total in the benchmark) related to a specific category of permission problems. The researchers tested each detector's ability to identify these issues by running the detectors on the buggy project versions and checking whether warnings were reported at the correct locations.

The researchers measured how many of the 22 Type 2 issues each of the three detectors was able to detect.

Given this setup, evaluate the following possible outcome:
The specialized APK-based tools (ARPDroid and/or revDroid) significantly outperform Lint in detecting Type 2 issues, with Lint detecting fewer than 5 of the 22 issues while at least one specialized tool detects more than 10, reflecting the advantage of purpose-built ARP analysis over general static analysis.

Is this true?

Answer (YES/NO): NO